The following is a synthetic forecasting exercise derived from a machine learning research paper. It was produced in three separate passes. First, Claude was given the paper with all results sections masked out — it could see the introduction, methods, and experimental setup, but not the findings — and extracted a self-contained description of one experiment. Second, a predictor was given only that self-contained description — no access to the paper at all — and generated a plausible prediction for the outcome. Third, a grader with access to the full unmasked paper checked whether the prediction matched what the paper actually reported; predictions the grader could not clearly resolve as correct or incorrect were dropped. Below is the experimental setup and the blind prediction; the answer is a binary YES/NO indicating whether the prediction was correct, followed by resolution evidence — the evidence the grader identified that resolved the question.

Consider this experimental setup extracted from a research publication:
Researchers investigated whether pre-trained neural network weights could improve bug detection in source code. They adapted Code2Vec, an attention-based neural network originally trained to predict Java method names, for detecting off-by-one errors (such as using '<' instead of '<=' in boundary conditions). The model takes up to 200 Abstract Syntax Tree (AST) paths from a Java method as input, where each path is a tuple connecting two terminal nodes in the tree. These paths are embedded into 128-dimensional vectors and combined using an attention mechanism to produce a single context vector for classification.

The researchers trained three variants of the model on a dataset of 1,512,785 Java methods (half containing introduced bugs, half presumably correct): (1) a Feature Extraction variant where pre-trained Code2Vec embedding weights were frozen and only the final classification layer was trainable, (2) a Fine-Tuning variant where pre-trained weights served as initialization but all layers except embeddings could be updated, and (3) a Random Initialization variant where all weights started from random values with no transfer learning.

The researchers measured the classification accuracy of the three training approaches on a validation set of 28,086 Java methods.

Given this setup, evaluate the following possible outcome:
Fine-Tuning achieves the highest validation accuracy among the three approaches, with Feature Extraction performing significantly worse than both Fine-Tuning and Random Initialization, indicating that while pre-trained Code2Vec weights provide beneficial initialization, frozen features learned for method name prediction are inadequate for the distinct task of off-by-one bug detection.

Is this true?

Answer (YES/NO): NO